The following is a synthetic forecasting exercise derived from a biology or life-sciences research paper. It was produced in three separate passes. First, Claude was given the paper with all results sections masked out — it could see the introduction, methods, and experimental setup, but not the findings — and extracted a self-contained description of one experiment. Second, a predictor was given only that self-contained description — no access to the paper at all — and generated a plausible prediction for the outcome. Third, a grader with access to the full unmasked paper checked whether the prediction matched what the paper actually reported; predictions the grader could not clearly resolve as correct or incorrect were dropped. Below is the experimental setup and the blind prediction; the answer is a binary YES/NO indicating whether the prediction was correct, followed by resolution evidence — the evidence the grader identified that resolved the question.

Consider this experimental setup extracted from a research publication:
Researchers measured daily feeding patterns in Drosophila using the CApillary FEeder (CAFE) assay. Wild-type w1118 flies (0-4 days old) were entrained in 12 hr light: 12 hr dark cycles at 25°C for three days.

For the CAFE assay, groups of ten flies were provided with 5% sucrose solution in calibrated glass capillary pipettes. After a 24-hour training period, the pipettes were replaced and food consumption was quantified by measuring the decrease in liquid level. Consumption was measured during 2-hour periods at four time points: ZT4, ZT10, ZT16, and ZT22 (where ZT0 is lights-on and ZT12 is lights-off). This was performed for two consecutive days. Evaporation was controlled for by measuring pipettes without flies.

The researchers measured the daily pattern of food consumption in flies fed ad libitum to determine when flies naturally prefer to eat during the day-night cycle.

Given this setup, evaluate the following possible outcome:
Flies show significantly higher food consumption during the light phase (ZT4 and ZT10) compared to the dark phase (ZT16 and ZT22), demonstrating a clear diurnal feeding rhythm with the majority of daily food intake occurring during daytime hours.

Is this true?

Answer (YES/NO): NO